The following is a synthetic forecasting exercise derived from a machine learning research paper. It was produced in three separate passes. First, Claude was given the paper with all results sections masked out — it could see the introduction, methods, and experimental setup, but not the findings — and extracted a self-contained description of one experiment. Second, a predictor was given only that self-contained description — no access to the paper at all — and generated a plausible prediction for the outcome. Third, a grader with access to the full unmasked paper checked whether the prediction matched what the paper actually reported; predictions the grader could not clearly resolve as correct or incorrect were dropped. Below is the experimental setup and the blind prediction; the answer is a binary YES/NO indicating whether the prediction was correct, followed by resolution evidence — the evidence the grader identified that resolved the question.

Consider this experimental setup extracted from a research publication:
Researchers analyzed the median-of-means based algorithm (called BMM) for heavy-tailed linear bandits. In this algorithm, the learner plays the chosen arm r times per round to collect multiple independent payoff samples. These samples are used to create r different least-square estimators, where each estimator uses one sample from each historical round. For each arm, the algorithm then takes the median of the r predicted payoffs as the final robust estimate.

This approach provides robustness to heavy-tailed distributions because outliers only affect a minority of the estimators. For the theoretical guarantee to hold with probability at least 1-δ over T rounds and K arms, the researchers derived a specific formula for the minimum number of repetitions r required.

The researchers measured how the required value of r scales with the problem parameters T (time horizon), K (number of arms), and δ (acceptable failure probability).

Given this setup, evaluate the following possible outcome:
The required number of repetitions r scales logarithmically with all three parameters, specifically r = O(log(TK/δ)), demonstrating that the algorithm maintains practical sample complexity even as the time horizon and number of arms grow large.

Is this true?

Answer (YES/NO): NO